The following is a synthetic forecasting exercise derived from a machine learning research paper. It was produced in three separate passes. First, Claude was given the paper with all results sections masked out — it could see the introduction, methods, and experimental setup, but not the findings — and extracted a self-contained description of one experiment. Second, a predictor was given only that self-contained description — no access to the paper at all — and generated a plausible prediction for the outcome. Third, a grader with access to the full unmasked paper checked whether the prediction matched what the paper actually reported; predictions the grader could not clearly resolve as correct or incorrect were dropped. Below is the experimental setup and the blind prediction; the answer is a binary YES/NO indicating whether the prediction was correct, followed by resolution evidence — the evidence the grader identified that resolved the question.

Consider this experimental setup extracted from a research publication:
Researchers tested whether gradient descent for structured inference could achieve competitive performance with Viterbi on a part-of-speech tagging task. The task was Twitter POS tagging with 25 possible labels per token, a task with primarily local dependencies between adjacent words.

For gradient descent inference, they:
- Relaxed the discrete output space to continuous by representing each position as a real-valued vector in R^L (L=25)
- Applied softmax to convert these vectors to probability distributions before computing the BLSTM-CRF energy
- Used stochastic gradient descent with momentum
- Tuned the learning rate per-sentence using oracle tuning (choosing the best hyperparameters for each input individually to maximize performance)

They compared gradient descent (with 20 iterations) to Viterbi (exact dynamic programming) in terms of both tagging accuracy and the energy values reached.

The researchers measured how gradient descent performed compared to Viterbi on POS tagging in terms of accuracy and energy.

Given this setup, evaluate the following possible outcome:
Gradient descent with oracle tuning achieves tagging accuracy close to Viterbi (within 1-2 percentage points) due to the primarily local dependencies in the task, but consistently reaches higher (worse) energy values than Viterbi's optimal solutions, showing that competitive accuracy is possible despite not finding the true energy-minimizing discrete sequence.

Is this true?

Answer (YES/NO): YES